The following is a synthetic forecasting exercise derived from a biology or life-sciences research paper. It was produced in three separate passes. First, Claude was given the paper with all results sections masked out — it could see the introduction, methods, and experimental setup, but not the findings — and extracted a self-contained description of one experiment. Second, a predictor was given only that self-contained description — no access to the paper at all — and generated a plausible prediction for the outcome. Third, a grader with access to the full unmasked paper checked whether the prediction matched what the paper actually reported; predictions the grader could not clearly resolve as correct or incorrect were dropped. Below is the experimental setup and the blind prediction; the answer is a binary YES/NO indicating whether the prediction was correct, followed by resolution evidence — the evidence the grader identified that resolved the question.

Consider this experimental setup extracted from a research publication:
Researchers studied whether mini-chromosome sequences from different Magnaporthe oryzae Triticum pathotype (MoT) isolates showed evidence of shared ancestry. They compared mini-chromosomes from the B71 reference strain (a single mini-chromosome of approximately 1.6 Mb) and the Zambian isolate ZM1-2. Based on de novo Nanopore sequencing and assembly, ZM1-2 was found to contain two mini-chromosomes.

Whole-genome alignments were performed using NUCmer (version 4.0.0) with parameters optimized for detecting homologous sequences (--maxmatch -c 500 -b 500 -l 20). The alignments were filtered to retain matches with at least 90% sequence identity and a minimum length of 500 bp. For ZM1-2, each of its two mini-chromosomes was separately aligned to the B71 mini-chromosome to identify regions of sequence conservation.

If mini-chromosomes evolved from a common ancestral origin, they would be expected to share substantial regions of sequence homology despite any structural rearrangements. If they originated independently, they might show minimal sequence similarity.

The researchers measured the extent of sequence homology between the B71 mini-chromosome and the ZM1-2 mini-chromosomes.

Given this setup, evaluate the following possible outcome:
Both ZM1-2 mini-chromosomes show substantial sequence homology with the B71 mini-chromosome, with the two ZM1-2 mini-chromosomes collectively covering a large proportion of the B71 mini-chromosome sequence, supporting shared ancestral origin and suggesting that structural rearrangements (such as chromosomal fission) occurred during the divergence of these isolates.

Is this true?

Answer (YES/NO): NO